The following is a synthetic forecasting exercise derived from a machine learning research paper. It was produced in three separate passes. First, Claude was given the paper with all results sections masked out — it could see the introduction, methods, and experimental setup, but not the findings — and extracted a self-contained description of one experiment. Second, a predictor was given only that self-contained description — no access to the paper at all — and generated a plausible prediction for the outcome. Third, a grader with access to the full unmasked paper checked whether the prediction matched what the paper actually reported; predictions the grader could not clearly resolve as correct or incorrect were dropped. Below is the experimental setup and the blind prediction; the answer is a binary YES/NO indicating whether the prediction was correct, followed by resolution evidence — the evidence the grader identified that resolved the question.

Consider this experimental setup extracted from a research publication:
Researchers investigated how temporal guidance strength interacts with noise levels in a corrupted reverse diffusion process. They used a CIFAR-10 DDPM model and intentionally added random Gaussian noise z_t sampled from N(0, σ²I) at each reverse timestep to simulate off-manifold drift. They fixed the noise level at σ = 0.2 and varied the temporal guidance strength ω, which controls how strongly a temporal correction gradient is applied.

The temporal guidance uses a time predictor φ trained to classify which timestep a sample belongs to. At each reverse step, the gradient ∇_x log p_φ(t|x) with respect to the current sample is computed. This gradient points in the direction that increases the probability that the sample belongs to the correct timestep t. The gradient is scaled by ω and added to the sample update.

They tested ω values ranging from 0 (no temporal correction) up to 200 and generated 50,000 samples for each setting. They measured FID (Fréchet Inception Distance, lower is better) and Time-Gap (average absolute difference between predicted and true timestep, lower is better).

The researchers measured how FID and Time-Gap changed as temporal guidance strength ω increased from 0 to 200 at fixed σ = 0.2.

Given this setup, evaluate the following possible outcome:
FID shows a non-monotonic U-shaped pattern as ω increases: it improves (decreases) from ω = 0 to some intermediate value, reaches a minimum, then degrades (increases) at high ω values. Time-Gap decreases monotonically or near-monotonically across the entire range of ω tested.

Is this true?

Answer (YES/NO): NO